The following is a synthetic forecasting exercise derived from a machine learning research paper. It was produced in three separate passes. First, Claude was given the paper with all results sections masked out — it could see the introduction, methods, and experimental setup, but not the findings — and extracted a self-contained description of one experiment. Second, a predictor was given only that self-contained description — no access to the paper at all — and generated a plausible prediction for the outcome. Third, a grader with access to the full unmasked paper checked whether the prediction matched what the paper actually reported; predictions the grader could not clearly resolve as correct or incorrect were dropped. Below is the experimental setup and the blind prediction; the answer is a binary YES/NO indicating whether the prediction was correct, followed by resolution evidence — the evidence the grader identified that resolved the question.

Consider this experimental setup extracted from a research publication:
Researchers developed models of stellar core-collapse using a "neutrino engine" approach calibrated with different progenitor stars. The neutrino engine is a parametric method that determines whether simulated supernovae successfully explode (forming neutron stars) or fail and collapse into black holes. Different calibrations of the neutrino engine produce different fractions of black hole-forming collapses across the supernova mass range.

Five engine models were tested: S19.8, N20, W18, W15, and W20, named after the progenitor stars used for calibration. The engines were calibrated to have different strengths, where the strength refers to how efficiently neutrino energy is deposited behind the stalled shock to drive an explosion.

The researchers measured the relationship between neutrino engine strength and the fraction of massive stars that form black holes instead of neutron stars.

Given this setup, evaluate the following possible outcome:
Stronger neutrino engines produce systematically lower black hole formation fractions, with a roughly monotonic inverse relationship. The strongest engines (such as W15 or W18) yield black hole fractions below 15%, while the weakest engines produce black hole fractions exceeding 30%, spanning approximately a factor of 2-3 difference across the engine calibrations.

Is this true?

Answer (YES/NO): NO